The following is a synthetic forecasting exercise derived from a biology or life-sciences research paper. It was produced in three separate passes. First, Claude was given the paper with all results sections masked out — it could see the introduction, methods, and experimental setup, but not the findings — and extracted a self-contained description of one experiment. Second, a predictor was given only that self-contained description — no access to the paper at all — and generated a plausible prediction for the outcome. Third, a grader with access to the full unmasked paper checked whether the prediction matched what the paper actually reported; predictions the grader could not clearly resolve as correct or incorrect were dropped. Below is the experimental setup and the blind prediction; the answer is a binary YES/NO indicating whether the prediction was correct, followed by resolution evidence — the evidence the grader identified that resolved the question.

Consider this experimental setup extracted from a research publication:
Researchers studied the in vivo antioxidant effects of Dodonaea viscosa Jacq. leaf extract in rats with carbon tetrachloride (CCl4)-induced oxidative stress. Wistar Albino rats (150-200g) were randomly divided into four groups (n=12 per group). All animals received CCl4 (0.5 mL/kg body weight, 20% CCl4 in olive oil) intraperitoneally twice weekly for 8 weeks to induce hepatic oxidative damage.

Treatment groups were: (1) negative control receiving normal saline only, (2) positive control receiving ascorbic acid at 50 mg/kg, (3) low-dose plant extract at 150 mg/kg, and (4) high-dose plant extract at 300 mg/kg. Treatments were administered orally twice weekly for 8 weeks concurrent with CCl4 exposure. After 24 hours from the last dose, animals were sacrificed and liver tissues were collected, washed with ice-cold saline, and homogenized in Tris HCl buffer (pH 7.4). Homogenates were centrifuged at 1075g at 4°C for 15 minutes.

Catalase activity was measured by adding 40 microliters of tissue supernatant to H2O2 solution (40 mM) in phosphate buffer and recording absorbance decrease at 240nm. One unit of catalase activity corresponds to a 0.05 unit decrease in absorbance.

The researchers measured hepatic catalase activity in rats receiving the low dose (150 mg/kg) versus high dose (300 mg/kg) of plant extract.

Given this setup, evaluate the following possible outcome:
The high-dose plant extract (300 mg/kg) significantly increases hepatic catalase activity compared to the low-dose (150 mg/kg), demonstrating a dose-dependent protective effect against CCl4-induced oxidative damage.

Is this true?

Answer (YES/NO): YES